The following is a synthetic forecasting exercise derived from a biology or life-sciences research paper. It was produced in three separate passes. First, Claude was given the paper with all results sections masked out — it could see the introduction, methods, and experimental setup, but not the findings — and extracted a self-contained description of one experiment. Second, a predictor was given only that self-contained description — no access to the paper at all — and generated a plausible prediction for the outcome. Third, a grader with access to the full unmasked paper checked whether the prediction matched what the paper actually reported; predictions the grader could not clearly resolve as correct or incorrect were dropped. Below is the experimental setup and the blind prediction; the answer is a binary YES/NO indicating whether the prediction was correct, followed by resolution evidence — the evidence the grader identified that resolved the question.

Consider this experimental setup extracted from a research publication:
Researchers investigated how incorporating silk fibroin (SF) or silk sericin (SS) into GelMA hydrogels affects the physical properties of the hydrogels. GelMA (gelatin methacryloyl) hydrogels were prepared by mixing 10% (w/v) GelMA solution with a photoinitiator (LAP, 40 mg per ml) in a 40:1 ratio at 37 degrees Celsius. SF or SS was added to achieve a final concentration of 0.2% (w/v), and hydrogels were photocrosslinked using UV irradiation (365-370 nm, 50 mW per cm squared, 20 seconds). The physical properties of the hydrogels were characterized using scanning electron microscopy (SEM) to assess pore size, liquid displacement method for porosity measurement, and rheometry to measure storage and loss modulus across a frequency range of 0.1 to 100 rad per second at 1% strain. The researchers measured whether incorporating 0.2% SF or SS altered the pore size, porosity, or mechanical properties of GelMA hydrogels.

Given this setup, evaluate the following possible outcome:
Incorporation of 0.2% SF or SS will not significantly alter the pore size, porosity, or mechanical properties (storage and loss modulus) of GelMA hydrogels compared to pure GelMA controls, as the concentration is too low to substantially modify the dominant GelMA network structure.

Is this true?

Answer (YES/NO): YES